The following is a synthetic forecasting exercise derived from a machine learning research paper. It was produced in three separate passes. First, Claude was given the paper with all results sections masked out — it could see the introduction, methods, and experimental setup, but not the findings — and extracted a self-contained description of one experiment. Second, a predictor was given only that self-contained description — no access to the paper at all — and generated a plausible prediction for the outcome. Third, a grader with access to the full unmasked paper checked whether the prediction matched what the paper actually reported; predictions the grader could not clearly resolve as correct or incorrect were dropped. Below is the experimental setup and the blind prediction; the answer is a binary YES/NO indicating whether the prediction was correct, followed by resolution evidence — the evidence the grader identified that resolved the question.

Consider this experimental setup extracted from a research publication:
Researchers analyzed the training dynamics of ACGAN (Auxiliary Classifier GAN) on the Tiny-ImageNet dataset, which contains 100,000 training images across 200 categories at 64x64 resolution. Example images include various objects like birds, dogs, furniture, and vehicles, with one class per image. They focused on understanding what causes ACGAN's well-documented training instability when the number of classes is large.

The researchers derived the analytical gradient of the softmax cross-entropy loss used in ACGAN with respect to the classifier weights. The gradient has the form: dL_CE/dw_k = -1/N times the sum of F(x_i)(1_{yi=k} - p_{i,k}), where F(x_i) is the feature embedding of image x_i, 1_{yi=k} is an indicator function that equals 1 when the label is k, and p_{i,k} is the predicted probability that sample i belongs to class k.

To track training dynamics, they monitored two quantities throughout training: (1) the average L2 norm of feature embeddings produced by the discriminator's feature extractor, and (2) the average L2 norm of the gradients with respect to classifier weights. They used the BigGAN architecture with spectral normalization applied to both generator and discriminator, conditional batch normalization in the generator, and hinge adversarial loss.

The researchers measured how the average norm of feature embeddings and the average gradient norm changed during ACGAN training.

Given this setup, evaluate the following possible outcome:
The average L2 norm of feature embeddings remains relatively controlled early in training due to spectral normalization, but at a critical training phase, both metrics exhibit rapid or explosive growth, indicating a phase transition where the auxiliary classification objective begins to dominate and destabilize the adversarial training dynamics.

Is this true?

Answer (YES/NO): NO